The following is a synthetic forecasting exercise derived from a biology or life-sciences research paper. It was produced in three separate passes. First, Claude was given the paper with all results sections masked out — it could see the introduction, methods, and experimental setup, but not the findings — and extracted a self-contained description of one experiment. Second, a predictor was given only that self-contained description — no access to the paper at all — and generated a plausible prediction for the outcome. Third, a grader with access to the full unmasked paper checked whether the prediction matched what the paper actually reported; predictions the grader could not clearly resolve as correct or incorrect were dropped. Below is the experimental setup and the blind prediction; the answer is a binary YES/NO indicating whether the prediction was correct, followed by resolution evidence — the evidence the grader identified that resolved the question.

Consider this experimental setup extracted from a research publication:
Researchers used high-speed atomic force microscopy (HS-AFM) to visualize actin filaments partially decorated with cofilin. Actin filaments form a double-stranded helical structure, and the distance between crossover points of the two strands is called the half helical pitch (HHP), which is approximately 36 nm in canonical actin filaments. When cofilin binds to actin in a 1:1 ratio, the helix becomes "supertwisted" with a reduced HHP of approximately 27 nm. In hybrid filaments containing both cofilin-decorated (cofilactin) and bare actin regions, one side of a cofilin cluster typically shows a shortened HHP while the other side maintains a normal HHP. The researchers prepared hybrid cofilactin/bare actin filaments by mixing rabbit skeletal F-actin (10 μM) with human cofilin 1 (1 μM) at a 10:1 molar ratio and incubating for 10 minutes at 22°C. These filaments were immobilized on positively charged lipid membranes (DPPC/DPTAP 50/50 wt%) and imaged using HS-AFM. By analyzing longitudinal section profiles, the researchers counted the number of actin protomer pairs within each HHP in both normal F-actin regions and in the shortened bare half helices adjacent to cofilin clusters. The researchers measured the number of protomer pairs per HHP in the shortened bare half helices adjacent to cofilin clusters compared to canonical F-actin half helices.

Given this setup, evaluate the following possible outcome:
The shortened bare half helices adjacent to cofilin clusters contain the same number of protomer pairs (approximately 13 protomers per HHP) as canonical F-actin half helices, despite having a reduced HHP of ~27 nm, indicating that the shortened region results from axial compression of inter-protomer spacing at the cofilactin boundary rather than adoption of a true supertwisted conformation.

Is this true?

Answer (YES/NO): NO